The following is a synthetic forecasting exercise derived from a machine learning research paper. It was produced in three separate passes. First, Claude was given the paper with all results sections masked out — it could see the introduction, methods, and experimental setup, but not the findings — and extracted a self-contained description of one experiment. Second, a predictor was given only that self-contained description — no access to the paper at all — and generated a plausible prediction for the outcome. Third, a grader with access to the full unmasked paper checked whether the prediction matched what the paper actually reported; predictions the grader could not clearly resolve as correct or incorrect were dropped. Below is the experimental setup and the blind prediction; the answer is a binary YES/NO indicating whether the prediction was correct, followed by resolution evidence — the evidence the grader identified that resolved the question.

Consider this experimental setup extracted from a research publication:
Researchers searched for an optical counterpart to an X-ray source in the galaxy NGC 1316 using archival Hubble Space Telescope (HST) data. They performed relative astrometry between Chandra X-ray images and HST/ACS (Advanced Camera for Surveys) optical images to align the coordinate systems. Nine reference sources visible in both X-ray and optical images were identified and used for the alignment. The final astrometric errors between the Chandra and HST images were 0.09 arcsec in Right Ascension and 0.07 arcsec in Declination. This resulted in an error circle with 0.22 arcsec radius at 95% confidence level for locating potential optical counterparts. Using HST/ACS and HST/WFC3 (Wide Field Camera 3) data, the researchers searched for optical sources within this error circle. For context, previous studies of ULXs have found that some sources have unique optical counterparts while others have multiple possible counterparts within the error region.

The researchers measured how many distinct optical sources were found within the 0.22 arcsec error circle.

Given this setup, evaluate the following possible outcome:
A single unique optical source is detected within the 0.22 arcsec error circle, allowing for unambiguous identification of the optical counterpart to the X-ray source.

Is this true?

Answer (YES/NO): YES